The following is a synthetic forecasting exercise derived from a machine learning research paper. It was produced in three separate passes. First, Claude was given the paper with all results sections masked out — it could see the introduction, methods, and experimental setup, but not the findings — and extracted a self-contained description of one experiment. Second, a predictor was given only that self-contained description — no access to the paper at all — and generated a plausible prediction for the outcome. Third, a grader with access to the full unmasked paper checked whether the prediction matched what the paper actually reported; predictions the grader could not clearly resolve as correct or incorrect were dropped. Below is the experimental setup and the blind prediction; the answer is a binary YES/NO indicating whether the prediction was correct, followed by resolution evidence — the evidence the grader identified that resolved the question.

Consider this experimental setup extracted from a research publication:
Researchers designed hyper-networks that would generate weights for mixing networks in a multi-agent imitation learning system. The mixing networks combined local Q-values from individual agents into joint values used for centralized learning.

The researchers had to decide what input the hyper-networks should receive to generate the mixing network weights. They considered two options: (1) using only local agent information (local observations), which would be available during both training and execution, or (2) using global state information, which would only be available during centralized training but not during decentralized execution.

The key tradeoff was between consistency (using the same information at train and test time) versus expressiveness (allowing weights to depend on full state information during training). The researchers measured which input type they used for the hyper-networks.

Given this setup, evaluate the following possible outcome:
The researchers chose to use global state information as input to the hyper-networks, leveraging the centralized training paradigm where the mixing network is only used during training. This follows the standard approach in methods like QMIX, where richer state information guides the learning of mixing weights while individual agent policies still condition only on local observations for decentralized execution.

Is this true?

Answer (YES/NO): YES